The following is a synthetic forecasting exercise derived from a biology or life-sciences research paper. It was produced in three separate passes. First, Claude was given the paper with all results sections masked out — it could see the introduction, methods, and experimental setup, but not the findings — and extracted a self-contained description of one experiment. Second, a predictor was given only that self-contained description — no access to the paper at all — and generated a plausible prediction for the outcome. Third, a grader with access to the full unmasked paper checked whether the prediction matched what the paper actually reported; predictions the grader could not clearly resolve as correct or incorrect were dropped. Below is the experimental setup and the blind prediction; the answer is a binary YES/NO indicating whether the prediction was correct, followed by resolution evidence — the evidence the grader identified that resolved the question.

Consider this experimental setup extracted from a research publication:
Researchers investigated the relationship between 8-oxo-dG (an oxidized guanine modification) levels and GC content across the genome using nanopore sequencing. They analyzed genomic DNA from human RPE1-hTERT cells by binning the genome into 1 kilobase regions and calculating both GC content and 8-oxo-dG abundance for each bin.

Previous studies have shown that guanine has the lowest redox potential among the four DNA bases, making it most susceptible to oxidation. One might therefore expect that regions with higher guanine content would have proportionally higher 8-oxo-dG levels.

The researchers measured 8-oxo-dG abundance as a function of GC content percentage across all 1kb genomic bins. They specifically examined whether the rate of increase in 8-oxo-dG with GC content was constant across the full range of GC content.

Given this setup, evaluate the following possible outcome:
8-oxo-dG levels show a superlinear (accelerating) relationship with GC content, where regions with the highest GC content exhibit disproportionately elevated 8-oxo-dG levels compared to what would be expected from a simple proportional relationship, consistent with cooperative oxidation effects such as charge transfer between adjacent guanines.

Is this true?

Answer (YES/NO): YES